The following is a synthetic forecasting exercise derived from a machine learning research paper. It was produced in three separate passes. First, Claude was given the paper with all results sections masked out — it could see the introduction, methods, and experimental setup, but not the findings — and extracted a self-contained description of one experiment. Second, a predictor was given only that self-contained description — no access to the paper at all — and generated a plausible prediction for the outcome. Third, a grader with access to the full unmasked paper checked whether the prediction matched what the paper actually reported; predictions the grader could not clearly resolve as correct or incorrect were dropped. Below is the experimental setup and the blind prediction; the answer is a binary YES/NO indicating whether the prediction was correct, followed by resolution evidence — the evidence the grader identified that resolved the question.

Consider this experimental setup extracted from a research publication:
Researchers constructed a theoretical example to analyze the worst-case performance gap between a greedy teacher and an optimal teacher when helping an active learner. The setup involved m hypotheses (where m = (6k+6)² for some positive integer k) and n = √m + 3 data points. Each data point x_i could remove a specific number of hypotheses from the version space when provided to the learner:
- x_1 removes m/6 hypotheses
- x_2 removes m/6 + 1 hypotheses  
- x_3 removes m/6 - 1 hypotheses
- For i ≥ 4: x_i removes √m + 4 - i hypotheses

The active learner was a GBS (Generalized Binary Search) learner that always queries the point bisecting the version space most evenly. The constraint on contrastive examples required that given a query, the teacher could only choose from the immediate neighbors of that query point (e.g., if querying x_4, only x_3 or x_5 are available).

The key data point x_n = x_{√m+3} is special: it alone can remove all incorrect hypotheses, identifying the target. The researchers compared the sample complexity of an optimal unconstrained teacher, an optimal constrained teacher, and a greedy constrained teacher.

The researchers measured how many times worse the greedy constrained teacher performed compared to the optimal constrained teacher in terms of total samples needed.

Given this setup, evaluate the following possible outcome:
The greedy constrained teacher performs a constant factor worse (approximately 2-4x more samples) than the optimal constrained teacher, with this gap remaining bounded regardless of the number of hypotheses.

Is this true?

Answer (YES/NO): NO